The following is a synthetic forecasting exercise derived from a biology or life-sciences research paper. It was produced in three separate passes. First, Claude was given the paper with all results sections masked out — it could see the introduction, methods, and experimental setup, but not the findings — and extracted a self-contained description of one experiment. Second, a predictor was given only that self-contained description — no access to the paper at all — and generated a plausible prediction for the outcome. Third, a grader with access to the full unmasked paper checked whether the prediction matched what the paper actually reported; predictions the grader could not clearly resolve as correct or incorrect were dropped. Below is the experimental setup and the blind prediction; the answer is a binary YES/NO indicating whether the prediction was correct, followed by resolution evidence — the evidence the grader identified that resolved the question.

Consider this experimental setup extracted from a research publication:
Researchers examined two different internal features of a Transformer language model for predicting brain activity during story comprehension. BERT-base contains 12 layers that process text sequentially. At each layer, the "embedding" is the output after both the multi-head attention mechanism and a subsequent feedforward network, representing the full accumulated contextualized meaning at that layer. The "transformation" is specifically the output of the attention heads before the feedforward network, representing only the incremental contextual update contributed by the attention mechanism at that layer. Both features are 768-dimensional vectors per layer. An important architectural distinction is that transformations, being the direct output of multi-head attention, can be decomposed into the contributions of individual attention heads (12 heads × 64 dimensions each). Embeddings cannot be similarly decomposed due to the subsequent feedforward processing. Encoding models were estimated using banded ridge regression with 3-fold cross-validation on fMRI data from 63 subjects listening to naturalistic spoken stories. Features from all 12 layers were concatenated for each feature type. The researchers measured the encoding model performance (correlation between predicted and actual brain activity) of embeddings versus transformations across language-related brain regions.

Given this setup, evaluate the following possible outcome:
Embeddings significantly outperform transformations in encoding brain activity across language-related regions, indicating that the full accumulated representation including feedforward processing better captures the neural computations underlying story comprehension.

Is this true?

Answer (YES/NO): NO